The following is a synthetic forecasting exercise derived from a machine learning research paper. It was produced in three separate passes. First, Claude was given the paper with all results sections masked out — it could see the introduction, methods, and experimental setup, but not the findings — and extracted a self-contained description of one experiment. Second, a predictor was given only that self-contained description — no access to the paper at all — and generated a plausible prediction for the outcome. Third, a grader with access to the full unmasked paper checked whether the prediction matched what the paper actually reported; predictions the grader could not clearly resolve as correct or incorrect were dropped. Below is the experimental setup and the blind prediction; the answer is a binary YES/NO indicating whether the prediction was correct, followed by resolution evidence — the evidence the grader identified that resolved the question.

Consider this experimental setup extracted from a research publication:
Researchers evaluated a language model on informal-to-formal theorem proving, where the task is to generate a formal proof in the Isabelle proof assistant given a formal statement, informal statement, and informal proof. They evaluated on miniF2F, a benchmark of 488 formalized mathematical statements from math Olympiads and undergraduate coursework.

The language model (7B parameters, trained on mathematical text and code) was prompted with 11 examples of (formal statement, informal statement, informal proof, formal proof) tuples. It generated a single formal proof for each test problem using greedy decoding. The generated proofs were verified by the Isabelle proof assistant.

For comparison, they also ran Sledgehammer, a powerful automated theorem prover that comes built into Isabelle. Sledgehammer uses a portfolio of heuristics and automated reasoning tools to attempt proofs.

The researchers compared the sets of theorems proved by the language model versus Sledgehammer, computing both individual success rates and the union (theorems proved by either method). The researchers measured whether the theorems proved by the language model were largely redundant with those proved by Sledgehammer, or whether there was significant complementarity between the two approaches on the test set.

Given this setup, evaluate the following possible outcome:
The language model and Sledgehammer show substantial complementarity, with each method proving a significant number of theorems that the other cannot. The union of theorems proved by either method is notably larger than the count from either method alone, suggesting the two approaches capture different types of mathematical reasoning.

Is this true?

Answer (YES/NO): YES